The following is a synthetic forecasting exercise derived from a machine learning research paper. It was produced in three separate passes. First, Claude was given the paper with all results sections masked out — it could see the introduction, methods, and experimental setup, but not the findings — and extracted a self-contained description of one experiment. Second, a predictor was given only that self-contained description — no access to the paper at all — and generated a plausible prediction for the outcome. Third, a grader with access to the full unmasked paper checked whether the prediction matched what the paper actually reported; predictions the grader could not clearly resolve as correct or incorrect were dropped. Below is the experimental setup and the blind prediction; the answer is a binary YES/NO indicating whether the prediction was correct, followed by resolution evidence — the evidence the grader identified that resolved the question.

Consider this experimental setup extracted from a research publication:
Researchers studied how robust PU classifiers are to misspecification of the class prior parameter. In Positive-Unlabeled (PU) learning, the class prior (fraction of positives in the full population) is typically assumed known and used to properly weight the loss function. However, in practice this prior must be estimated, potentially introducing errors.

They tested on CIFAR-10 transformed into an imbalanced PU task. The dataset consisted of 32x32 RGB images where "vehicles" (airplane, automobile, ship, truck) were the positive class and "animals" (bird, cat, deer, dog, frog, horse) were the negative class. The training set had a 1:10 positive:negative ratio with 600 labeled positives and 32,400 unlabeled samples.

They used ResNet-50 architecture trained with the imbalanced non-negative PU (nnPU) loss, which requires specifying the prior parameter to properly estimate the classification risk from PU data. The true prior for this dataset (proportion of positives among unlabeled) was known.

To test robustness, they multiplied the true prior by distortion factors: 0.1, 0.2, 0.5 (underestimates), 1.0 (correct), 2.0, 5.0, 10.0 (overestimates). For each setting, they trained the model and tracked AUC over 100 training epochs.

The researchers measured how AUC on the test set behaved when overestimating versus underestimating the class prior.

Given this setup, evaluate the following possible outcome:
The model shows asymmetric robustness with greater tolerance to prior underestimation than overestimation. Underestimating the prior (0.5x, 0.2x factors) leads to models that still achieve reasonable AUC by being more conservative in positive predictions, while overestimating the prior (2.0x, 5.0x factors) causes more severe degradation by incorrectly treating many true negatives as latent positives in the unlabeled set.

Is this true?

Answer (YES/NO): NO